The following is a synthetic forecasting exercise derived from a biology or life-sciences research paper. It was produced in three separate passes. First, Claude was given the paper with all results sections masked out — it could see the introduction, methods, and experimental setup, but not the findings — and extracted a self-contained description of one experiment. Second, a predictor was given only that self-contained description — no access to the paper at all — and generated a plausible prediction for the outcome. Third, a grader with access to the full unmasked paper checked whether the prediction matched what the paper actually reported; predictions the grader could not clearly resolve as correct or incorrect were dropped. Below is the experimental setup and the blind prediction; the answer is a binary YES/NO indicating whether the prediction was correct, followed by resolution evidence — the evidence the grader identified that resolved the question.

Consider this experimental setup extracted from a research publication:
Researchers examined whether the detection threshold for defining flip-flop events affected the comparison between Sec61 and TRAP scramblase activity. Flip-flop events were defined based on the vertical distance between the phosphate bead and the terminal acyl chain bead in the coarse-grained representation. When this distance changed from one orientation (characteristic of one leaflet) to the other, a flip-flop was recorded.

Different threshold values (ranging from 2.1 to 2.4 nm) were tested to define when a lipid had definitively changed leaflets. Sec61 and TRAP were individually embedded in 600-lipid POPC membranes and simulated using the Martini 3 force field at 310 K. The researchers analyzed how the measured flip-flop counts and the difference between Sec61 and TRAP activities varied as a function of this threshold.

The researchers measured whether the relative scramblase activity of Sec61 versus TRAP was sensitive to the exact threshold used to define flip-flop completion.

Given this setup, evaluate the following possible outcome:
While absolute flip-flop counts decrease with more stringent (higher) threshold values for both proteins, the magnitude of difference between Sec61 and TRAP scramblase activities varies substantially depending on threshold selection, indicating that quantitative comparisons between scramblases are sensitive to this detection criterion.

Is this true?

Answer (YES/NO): NO